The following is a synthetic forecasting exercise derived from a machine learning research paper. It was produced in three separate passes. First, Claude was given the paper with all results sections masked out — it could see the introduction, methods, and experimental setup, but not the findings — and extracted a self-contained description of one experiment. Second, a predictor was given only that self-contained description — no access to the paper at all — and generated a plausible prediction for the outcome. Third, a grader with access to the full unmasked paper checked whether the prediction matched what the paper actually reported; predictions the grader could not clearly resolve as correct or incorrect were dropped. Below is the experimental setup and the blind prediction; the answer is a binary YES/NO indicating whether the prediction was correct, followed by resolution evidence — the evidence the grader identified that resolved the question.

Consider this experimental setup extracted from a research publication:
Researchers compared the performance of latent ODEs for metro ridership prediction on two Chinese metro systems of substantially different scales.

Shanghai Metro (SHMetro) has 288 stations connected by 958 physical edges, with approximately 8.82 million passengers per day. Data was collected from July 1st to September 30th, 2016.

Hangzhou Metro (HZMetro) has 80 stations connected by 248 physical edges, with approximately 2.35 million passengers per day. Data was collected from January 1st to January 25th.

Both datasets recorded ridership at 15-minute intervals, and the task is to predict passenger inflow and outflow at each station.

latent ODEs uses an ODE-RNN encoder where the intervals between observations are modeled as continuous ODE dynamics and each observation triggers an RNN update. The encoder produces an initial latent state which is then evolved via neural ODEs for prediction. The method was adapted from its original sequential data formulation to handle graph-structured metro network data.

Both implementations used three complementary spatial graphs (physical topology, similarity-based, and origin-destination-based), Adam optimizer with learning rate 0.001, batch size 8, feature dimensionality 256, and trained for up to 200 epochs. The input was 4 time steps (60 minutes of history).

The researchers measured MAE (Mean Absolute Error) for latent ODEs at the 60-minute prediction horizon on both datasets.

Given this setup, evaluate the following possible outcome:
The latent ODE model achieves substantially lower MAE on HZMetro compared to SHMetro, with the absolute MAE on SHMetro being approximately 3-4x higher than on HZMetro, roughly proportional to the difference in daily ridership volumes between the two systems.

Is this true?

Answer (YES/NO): NO